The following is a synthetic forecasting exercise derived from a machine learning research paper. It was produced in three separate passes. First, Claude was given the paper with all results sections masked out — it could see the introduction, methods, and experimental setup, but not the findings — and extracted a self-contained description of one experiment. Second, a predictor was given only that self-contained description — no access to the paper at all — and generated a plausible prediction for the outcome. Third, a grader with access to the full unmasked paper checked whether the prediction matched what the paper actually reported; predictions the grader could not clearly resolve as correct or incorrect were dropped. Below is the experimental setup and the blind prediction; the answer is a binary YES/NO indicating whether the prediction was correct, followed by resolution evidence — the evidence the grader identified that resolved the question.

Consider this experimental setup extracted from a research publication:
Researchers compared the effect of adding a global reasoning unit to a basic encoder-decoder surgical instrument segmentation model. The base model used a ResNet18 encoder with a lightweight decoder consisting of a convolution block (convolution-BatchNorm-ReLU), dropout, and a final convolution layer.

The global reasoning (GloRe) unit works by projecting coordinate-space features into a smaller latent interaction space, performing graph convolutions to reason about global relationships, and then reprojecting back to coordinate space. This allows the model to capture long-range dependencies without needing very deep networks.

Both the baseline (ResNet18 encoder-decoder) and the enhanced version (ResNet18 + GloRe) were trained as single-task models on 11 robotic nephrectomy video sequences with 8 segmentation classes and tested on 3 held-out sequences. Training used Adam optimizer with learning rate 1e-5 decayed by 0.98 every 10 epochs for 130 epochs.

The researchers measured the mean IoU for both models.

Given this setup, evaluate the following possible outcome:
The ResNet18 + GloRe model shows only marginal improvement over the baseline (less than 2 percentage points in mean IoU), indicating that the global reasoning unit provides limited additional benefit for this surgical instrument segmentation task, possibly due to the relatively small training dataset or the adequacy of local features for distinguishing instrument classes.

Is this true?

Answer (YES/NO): YES